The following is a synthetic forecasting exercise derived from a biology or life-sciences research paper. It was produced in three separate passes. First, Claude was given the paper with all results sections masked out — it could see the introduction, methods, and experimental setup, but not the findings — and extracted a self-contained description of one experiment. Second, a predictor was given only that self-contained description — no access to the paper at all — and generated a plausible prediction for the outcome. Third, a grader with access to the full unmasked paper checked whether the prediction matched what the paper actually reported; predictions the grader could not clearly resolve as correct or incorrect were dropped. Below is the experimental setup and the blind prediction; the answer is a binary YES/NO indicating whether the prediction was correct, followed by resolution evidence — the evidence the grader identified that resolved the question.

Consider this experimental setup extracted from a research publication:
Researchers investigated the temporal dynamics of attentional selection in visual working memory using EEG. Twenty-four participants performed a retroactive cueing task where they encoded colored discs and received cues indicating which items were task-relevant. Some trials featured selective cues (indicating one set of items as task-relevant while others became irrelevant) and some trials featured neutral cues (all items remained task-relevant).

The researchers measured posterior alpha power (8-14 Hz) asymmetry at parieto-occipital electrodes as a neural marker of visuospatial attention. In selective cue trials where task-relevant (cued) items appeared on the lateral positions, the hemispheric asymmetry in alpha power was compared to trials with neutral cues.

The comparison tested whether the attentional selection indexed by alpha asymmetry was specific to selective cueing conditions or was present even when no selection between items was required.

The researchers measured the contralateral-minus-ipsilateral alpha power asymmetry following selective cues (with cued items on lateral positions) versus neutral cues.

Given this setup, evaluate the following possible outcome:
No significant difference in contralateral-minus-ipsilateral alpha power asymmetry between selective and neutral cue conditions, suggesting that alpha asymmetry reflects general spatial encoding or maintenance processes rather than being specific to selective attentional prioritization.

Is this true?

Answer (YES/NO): YES